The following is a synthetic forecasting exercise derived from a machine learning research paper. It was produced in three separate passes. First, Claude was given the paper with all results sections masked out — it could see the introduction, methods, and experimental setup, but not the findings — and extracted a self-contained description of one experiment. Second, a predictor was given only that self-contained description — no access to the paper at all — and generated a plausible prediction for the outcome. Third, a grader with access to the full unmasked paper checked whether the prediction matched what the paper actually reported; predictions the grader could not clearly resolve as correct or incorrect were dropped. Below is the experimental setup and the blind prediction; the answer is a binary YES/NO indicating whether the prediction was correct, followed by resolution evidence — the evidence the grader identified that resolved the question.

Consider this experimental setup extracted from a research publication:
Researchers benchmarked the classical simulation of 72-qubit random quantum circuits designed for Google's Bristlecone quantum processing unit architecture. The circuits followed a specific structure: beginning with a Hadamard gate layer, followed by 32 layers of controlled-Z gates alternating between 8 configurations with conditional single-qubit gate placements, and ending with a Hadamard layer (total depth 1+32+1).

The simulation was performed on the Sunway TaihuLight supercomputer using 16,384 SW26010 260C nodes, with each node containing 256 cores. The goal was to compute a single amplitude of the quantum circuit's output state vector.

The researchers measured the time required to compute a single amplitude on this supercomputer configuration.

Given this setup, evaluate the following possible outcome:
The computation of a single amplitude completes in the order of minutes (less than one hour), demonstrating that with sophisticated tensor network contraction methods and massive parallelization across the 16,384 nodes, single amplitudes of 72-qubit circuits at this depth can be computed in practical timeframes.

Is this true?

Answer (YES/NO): YES